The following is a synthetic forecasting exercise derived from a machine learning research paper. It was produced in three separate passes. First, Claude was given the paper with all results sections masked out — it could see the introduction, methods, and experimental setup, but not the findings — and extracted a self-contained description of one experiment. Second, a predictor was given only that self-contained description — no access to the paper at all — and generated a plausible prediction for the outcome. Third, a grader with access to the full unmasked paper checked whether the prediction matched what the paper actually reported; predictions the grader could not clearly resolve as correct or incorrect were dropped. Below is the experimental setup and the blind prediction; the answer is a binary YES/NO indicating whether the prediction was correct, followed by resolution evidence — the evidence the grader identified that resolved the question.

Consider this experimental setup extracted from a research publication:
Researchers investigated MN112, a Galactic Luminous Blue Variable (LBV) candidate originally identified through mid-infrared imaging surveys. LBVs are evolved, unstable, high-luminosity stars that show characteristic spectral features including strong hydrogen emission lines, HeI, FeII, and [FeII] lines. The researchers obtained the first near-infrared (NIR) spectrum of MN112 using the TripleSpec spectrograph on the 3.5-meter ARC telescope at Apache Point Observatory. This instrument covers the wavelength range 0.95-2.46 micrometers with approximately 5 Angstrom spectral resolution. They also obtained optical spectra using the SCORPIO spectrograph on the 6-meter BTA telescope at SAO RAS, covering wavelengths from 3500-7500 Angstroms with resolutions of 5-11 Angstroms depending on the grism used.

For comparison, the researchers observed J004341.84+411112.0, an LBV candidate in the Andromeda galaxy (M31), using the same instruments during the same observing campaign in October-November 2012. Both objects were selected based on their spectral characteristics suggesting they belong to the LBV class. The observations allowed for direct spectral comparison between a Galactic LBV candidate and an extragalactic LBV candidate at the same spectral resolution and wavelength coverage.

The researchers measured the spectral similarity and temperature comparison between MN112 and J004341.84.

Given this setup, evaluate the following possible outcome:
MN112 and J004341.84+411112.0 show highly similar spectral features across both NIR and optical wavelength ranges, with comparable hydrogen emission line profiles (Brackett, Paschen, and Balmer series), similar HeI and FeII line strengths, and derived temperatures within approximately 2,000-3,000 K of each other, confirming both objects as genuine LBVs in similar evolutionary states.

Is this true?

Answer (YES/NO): YES